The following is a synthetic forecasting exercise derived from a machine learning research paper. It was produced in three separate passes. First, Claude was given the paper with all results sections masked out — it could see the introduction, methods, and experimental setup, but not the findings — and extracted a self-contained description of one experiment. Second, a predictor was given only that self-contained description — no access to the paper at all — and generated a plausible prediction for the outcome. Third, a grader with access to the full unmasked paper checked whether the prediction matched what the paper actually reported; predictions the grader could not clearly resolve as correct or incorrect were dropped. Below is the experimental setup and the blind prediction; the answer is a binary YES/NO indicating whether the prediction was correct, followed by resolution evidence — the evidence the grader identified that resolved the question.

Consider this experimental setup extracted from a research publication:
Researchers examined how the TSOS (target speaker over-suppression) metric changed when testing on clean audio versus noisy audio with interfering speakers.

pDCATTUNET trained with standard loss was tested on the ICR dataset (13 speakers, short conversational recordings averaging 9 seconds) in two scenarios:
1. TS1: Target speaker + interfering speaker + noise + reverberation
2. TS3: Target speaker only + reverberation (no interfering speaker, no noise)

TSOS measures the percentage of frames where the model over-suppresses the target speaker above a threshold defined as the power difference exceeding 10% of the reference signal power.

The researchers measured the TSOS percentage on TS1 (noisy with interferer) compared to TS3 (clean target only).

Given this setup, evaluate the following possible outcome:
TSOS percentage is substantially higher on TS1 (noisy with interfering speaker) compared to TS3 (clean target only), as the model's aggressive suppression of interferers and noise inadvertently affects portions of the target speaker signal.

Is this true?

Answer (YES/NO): YES